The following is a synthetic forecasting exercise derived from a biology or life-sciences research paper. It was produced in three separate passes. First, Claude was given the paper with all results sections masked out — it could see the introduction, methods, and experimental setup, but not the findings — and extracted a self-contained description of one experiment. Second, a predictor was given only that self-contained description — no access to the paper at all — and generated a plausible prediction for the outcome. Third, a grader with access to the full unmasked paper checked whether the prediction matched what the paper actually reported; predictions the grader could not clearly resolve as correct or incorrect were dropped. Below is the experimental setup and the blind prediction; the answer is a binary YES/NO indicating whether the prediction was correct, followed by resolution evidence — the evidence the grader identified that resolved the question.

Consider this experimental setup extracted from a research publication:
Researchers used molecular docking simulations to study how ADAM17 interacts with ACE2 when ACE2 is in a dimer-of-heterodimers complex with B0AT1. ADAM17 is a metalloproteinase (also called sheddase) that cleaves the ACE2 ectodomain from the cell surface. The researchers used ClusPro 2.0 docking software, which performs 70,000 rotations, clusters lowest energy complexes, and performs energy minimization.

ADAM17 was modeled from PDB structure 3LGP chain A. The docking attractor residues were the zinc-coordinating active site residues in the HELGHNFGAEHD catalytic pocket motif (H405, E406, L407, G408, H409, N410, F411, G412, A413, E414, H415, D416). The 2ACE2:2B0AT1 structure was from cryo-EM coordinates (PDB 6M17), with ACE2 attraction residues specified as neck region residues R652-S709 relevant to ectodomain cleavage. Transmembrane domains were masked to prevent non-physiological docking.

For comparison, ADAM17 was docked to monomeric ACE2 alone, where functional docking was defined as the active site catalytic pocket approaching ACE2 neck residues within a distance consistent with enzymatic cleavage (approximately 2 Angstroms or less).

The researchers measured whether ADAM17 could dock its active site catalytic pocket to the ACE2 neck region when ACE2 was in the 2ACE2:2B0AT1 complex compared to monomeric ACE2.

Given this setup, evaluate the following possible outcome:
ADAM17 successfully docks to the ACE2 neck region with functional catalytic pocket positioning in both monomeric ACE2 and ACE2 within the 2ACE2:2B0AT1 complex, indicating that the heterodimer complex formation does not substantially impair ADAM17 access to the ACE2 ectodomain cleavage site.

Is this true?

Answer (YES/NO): NO